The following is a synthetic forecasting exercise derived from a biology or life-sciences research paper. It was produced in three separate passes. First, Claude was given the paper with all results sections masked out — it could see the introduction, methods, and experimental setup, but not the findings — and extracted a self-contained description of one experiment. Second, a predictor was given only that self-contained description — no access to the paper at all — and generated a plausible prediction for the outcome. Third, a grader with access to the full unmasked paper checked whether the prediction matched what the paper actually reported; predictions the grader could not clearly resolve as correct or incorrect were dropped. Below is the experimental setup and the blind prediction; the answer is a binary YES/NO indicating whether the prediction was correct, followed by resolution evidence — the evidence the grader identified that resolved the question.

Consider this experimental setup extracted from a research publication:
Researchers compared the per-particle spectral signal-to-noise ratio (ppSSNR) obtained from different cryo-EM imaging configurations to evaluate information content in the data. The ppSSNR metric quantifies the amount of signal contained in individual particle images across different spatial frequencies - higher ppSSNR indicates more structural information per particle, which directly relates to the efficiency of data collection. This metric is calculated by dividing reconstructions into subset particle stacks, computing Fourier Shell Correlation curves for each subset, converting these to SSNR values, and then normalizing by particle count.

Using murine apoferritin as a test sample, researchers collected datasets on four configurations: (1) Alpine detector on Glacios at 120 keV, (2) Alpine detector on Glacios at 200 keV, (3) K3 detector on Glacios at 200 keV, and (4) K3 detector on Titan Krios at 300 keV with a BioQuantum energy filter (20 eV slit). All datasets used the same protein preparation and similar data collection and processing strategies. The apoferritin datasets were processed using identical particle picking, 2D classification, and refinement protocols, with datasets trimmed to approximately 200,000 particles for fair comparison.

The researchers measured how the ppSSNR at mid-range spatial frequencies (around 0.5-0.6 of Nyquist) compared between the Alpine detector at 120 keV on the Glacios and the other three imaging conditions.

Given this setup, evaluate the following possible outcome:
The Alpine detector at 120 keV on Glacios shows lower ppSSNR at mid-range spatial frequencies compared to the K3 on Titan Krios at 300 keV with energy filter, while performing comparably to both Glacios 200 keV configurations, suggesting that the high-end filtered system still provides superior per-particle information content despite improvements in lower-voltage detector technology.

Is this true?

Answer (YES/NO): NO